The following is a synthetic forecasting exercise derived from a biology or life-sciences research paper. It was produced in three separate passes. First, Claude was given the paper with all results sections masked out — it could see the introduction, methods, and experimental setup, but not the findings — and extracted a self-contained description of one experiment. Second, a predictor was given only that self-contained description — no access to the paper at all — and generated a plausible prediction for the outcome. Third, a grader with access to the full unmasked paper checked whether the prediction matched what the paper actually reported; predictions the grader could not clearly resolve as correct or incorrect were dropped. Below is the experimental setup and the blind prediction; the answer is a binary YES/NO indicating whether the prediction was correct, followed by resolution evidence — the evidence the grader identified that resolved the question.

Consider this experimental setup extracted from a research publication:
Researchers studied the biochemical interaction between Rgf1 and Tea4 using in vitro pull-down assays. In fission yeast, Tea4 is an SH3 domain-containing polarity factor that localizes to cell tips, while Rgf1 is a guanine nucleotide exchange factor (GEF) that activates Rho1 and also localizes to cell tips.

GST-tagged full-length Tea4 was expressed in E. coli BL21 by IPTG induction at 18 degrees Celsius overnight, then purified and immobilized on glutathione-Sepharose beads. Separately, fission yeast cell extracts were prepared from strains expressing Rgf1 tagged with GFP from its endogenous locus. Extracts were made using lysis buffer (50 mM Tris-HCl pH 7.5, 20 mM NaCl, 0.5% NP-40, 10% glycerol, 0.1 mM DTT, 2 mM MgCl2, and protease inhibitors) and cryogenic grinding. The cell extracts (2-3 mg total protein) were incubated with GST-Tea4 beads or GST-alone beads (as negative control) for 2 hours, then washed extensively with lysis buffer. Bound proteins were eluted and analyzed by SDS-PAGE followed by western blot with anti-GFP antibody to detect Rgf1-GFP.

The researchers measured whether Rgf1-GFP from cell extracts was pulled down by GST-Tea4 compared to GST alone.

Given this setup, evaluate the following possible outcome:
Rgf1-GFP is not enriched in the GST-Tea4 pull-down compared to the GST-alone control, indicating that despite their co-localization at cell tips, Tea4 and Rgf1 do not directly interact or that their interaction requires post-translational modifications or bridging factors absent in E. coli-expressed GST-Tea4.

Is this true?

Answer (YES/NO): NO